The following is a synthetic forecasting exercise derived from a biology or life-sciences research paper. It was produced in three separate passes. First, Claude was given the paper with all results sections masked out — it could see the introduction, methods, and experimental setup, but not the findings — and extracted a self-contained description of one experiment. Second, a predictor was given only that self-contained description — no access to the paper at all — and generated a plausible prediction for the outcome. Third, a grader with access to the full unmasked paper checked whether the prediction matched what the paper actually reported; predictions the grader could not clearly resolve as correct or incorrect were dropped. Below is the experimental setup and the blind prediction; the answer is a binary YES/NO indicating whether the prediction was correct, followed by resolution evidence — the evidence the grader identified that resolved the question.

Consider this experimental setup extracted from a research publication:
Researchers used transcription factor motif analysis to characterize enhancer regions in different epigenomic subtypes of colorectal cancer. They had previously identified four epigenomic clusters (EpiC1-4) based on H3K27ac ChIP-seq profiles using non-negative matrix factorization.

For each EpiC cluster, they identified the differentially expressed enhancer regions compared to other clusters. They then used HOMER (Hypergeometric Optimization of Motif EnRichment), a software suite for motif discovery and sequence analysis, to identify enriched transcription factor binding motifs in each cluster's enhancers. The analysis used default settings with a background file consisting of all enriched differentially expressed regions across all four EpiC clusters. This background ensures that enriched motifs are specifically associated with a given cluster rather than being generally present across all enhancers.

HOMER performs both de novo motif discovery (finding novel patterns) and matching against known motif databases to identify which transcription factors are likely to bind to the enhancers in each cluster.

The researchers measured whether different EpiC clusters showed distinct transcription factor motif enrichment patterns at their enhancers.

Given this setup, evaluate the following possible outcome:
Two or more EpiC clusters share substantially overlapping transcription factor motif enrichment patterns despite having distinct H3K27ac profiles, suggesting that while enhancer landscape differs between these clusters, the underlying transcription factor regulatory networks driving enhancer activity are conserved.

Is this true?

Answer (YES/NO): NO